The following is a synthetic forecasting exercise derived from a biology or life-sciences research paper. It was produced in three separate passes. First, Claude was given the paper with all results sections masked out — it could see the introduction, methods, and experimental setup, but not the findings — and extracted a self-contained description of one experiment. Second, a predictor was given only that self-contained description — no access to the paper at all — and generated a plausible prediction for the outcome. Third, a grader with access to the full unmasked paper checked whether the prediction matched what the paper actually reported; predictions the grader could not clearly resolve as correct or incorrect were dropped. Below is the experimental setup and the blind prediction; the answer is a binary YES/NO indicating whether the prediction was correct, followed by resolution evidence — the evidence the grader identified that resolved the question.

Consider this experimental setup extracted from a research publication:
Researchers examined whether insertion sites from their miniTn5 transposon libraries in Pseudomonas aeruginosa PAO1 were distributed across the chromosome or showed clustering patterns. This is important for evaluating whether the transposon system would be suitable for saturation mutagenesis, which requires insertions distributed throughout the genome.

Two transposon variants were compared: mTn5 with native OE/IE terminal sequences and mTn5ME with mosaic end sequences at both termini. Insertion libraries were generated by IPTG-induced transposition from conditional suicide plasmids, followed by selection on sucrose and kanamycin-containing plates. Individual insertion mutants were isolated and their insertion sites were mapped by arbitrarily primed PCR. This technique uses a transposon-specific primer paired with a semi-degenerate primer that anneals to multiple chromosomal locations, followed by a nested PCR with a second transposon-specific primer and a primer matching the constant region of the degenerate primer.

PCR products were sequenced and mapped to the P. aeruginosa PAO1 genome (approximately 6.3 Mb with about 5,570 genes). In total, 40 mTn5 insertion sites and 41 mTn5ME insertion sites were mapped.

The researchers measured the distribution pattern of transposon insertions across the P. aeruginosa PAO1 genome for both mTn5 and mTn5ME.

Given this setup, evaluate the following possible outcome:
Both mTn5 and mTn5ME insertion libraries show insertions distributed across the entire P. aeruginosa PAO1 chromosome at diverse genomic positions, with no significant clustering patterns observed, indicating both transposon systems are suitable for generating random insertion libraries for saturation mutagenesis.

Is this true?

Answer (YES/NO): YES